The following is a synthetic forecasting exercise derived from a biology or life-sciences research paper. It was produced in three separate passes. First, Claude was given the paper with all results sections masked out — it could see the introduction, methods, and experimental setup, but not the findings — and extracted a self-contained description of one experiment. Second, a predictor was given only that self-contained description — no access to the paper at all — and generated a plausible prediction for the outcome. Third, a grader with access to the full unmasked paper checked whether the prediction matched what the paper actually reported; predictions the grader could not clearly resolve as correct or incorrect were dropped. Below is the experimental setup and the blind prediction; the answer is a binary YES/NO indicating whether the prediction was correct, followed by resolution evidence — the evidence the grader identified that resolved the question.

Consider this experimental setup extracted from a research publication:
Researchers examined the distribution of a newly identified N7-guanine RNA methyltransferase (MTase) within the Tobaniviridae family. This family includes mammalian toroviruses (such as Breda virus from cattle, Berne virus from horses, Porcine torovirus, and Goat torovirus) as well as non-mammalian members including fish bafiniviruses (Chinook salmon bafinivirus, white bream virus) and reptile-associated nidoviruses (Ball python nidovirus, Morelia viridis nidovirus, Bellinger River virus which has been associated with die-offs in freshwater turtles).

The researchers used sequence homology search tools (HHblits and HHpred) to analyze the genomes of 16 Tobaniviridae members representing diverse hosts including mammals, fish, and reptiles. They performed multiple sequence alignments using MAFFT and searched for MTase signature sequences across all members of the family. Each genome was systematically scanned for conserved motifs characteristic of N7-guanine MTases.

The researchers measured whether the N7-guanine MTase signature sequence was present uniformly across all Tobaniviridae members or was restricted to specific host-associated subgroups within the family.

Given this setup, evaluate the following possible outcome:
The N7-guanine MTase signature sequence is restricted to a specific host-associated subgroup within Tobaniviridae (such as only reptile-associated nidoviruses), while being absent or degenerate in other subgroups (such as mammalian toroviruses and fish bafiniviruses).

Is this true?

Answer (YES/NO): NO